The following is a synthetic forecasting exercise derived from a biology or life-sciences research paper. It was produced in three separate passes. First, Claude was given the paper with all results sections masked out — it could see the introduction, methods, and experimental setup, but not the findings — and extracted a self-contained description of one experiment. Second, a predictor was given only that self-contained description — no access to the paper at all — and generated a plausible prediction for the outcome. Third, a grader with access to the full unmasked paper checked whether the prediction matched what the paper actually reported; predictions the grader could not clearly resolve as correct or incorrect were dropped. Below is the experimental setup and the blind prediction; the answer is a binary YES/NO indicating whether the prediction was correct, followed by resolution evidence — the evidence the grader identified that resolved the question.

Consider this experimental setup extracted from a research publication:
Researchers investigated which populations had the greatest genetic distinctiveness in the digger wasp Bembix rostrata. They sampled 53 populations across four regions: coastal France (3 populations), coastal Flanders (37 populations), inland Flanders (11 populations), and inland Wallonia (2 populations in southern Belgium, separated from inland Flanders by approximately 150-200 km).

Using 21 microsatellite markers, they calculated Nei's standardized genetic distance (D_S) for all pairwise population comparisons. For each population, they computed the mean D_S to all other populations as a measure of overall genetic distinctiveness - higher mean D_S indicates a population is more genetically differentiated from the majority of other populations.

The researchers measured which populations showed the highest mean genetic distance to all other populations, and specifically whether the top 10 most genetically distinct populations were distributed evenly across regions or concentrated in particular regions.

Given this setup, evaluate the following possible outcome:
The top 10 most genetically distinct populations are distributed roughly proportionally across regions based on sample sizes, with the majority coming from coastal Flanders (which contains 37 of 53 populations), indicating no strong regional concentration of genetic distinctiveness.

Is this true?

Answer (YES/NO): NO